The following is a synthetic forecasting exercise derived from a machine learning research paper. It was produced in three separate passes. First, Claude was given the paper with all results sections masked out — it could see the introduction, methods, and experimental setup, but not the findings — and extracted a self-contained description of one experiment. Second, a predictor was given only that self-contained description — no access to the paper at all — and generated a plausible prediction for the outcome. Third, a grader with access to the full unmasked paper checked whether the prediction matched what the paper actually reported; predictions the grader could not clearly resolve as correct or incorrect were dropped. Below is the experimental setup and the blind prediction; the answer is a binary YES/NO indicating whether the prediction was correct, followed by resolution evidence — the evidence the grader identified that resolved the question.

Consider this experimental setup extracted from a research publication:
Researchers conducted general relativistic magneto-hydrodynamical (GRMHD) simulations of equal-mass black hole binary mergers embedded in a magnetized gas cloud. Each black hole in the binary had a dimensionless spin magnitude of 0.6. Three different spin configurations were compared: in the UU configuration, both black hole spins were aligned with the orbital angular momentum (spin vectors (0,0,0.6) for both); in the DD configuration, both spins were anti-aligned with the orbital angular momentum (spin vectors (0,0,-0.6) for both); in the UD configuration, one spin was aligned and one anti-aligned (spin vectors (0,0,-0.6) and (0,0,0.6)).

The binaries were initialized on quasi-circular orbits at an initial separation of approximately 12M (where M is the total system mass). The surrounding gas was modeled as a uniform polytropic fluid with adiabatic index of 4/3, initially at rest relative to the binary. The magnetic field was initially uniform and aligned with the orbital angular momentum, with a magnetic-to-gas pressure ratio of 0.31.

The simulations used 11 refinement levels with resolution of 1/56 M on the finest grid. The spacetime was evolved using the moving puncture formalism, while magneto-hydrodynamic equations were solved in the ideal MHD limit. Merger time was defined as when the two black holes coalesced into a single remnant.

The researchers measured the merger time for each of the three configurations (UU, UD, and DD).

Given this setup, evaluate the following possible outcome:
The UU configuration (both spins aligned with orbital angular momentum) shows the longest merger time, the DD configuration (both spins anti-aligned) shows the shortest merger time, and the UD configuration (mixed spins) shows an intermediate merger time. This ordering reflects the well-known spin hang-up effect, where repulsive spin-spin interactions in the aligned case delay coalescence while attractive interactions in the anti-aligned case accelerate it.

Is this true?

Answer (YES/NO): YES